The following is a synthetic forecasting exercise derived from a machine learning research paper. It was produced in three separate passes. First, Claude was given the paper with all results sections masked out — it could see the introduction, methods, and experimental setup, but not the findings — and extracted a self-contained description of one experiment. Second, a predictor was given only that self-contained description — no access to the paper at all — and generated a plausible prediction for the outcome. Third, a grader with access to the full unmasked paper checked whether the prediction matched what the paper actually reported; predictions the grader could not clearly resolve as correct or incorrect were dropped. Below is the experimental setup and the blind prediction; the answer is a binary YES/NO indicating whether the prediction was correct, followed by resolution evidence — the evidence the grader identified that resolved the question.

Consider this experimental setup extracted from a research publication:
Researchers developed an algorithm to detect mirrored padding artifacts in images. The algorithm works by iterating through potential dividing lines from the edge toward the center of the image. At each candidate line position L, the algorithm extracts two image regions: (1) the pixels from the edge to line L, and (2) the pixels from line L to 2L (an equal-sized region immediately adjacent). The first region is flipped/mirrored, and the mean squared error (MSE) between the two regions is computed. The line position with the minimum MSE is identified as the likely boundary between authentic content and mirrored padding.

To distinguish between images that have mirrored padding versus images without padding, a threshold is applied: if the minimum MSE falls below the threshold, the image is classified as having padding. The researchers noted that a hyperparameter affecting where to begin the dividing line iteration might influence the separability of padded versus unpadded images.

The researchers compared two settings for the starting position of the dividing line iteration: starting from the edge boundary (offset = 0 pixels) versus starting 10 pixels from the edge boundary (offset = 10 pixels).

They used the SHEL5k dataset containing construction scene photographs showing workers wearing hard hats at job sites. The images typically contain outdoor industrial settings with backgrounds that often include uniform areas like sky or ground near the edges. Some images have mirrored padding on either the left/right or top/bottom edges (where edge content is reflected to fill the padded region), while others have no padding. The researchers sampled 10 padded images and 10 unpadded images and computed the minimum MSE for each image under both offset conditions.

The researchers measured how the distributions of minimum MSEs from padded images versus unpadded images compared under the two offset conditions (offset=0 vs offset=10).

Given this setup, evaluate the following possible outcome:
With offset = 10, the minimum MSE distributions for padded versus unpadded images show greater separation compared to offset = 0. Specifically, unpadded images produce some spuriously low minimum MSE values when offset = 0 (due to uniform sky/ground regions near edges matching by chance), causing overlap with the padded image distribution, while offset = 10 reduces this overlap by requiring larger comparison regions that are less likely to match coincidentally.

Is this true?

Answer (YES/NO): YES